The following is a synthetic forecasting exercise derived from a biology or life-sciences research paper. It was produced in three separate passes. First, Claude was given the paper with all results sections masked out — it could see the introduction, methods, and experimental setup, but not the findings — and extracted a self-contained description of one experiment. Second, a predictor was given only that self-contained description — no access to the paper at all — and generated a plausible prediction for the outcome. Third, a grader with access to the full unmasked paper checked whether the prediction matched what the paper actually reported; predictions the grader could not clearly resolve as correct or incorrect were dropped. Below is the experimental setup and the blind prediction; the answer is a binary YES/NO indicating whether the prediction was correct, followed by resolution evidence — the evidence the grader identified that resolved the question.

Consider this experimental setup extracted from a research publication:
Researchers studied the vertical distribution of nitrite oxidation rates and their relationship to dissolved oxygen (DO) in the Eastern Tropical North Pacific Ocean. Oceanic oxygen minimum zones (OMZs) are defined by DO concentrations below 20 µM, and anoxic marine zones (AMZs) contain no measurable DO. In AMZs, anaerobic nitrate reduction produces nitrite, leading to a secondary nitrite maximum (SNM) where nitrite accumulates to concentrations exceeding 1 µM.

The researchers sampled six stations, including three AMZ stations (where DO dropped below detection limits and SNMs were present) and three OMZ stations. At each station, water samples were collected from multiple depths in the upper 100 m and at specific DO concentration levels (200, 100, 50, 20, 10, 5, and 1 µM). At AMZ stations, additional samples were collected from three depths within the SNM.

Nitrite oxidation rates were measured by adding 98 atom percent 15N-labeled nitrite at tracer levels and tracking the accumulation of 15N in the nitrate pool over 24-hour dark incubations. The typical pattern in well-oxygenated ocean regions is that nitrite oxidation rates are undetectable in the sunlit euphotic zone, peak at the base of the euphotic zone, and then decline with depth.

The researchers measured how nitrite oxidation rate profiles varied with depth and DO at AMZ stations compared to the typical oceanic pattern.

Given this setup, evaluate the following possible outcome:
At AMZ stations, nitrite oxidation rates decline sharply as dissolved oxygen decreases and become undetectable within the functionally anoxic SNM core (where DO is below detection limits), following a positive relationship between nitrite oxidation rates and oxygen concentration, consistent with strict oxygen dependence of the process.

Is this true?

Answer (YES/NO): NO